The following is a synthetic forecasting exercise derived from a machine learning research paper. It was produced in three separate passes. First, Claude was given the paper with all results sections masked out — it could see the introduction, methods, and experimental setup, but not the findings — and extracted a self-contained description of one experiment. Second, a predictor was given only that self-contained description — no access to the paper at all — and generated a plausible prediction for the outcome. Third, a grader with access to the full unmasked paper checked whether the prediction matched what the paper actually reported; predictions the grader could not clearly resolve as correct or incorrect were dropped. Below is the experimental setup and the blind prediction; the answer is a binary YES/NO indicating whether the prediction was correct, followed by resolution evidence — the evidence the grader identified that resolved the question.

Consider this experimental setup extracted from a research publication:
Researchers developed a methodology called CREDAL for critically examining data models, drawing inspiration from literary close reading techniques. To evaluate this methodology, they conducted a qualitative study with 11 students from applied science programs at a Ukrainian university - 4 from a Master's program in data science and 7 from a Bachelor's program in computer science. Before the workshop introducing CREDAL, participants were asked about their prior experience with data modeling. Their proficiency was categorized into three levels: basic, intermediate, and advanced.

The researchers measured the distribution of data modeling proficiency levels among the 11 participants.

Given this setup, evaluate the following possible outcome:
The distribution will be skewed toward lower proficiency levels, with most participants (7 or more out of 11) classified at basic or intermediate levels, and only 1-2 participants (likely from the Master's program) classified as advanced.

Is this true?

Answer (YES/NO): YES